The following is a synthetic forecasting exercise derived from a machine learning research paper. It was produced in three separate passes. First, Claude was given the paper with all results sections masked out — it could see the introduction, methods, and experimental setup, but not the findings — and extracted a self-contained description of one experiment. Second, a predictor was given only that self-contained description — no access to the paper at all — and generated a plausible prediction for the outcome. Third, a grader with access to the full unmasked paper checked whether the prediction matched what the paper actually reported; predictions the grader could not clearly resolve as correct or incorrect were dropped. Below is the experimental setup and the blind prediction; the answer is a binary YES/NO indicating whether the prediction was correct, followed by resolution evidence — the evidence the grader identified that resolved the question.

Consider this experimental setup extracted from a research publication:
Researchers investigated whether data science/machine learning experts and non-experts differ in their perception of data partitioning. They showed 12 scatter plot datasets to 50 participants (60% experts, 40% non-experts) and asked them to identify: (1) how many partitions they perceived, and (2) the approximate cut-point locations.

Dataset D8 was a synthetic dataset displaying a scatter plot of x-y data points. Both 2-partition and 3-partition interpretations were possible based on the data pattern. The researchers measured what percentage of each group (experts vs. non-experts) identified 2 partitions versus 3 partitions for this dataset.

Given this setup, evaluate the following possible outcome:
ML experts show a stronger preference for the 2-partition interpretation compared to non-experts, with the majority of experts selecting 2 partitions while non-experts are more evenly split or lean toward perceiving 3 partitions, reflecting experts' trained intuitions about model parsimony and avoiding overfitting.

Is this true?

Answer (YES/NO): NO